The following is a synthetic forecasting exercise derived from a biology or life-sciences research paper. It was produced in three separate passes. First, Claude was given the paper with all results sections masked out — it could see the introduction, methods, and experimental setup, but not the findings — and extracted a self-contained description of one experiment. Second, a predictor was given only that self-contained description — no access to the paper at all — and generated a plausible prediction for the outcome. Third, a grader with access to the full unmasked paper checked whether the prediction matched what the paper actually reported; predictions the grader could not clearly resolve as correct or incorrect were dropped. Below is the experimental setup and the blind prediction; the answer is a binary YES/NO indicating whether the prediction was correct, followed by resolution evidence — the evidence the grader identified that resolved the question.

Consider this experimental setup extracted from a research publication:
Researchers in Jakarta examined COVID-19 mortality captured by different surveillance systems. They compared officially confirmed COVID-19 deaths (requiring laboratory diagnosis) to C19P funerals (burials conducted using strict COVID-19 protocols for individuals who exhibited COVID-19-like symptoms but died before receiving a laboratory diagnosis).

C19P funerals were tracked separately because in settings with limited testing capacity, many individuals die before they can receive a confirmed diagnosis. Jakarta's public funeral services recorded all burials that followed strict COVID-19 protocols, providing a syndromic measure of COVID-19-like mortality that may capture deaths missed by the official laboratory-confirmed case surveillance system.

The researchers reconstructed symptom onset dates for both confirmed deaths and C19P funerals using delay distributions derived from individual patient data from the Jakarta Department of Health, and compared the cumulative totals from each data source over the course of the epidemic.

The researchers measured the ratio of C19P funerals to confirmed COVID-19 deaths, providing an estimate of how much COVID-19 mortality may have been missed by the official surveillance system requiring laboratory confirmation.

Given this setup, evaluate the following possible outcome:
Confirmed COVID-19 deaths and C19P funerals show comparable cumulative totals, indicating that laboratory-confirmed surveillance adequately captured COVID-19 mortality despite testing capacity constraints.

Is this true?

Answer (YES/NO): NO